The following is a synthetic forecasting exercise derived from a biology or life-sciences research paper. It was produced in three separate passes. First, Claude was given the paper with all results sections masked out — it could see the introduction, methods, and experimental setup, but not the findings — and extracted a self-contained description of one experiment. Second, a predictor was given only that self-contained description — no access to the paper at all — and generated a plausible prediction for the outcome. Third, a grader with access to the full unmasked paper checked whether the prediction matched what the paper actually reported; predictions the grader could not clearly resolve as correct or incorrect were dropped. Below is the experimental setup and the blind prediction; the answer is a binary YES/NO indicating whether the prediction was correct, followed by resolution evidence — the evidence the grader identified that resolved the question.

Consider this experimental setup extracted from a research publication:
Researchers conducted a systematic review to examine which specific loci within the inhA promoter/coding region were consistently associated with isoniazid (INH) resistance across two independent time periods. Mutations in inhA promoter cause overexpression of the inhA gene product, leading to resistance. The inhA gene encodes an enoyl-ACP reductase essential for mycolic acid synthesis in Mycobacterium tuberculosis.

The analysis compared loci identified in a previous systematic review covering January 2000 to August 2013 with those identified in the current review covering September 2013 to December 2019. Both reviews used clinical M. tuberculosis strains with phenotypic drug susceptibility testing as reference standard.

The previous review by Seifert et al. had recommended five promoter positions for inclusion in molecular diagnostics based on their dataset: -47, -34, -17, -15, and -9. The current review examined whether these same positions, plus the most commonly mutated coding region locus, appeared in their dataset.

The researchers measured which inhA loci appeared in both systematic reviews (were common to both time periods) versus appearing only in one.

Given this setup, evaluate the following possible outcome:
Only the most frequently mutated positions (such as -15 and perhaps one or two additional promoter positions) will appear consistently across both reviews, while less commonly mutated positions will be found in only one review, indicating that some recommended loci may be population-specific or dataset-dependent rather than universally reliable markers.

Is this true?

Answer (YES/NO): NO